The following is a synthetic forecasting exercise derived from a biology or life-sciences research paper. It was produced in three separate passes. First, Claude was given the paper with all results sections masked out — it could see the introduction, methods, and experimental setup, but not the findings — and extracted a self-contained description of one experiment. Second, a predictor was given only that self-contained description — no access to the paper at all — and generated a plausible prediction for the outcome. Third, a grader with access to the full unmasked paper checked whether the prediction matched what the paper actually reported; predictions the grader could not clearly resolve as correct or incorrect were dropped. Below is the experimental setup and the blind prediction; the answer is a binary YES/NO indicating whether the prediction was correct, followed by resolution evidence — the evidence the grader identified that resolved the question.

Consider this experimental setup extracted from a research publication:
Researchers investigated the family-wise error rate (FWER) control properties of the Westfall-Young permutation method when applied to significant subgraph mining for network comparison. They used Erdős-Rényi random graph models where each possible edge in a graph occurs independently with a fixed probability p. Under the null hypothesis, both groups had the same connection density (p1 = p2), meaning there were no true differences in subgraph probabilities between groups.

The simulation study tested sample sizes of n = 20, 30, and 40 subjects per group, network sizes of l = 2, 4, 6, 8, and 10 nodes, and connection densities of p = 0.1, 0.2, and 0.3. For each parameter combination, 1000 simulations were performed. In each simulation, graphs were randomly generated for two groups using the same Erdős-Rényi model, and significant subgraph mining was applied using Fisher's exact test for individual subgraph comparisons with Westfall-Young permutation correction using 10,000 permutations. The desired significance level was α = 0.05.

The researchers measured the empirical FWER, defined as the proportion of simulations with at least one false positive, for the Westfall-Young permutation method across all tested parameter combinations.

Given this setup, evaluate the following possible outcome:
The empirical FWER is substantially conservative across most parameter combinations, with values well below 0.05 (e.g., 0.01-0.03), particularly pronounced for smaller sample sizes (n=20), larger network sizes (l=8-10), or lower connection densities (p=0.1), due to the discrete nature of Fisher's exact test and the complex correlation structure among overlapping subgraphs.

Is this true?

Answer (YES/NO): NO